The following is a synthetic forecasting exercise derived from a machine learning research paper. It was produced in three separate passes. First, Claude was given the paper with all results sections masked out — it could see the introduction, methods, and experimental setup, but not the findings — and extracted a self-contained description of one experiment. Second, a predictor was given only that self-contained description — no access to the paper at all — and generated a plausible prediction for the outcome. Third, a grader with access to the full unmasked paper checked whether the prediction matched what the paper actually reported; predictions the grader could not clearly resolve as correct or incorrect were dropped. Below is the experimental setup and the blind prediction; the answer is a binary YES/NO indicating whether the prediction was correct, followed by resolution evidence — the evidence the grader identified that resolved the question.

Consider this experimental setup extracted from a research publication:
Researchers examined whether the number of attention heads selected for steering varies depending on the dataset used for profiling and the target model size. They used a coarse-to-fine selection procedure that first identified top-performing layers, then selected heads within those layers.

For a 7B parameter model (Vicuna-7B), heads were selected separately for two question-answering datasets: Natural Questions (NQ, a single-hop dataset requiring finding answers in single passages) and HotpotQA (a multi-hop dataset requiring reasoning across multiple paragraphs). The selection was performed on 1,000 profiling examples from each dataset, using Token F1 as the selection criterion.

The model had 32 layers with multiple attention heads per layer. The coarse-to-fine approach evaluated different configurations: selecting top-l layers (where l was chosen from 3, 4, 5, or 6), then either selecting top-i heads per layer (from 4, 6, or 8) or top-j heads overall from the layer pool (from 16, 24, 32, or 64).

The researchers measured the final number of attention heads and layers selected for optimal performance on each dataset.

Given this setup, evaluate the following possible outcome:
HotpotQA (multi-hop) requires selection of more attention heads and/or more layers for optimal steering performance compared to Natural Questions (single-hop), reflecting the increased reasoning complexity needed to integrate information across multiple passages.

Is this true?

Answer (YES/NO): YES